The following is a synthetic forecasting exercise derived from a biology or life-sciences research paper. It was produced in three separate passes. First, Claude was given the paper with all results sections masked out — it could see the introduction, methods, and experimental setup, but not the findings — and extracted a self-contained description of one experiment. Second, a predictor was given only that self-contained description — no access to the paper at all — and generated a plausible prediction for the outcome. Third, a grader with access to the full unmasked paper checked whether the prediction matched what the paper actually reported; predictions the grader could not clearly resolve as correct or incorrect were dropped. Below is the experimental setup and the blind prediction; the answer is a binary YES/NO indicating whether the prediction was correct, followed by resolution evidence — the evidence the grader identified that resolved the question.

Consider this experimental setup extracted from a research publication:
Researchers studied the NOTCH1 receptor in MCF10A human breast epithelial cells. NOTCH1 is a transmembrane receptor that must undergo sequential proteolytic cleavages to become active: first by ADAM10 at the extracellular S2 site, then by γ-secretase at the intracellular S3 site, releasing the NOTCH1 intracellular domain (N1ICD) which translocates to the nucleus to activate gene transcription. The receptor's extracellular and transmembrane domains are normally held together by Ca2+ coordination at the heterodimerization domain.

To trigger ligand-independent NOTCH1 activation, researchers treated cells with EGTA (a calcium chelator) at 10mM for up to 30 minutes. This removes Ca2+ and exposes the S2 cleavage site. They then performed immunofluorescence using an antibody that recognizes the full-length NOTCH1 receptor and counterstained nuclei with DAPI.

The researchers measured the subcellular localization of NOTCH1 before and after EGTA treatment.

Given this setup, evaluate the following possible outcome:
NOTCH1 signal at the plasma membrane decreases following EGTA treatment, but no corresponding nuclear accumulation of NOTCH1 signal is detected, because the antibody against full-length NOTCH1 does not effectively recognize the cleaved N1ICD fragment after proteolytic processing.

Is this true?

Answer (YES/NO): NO